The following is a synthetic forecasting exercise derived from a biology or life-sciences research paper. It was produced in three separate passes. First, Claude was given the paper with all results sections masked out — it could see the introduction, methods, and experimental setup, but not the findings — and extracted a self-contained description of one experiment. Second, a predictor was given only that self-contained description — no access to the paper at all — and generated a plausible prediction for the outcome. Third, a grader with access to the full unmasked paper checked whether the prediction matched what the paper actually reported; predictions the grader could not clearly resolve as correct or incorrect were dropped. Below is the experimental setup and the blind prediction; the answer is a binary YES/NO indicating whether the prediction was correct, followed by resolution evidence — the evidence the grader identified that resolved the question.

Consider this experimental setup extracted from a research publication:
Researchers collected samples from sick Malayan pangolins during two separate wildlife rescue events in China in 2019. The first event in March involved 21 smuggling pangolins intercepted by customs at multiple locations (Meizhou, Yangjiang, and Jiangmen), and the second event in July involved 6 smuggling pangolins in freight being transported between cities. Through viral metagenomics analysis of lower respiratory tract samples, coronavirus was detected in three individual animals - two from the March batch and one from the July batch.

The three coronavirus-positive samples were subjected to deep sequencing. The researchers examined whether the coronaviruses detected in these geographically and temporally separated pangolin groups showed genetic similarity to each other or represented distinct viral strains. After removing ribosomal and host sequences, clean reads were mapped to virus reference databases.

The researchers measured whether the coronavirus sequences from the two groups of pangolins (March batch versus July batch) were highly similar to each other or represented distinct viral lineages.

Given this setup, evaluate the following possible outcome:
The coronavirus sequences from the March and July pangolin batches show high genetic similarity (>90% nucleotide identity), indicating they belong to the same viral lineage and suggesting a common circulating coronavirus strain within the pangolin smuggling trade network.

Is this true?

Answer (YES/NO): YES